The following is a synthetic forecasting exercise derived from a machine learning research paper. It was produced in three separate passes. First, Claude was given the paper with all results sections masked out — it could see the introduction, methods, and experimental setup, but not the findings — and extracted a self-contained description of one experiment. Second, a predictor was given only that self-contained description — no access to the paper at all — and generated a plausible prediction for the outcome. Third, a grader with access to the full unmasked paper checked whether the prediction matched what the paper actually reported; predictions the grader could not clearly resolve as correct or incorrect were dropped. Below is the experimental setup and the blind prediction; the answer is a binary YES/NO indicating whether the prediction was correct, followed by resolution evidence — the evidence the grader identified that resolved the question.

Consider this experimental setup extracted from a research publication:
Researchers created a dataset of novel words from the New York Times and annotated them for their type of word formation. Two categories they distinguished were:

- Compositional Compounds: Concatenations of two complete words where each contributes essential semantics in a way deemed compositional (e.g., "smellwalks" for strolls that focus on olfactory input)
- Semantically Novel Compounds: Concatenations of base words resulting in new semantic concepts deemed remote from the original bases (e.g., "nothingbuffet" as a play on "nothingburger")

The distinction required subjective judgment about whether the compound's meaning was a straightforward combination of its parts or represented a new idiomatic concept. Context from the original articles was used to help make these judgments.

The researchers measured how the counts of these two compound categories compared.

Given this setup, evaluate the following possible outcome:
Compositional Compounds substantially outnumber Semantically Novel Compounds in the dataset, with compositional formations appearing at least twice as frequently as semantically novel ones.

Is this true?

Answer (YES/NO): YES